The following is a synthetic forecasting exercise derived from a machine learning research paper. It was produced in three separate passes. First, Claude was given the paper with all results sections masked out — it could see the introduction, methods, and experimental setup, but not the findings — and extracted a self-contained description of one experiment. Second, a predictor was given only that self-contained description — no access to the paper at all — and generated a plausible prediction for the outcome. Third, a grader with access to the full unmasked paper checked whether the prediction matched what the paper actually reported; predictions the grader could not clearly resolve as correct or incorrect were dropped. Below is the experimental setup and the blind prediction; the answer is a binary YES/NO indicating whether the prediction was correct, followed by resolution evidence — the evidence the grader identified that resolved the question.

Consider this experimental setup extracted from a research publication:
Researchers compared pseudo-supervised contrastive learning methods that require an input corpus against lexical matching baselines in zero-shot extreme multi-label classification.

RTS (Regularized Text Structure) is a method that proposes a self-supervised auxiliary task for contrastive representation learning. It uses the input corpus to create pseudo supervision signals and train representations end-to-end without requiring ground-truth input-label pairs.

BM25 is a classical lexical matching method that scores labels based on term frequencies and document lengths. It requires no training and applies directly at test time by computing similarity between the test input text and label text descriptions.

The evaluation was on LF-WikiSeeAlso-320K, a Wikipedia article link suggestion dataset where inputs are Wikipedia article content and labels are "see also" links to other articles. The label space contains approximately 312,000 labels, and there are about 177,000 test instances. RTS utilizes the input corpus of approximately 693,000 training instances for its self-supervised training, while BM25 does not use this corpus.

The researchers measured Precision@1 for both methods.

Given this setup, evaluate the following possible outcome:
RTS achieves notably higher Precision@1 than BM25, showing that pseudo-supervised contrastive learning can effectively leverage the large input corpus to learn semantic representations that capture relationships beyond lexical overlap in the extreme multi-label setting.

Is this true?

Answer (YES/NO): YES